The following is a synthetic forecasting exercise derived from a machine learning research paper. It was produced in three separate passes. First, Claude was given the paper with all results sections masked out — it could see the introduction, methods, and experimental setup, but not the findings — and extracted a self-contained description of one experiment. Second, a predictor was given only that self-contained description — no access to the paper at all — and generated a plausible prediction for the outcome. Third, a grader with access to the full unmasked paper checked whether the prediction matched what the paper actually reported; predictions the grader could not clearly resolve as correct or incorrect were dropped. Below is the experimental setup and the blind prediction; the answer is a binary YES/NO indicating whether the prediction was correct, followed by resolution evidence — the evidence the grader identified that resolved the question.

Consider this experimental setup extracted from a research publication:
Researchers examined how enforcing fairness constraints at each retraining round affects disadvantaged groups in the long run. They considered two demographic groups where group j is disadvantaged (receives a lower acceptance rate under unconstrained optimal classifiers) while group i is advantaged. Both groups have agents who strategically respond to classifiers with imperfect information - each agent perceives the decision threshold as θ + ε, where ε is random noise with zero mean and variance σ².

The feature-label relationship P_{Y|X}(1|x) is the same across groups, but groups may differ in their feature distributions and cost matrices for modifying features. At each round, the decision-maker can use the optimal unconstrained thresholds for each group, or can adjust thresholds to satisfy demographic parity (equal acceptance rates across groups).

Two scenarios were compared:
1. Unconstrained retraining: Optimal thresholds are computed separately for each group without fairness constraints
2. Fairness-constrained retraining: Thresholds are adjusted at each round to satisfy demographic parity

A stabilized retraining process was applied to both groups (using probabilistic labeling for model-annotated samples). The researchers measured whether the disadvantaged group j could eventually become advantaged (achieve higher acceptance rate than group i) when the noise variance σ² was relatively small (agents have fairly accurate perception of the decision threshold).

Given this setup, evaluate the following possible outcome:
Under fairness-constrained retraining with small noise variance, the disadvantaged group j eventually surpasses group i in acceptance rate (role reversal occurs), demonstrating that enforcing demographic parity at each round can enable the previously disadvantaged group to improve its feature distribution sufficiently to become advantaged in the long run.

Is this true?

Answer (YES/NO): NO